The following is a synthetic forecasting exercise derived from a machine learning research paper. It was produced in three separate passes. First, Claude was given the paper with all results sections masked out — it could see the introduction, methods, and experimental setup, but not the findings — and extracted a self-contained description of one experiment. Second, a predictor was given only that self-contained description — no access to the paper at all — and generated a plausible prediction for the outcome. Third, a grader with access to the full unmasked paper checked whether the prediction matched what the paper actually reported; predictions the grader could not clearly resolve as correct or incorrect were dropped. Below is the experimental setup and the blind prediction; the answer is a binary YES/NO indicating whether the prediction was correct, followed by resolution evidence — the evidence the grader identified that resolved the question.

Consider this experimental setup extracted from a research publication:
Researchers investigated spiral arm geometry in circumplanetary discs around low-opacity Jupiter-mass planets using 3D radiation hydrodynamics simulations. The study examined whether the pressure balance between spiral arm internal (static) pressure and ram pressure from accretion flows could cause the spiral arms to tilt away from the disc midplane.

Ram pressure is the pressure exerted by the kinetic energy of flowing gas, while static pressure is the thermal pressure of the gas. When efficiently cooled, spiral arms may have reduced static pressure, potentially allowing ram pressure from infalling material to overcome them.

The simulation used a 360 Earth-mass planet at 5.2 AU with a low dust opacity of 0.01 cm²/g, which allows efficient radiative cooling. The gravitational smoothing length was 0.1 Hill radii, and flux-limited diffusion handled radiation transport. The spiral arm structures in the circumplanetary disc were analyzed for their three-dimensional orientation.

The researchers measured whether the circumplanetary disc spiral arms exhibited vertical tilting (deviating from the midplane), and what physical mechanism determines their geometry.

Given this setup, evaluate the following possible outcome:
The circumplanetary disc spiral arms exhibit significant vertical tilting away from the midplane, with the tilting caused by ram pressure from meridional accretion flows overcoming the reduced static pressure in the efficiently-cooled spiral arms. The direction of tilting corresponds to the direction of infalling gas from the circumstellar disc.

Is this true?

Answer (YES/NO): YES